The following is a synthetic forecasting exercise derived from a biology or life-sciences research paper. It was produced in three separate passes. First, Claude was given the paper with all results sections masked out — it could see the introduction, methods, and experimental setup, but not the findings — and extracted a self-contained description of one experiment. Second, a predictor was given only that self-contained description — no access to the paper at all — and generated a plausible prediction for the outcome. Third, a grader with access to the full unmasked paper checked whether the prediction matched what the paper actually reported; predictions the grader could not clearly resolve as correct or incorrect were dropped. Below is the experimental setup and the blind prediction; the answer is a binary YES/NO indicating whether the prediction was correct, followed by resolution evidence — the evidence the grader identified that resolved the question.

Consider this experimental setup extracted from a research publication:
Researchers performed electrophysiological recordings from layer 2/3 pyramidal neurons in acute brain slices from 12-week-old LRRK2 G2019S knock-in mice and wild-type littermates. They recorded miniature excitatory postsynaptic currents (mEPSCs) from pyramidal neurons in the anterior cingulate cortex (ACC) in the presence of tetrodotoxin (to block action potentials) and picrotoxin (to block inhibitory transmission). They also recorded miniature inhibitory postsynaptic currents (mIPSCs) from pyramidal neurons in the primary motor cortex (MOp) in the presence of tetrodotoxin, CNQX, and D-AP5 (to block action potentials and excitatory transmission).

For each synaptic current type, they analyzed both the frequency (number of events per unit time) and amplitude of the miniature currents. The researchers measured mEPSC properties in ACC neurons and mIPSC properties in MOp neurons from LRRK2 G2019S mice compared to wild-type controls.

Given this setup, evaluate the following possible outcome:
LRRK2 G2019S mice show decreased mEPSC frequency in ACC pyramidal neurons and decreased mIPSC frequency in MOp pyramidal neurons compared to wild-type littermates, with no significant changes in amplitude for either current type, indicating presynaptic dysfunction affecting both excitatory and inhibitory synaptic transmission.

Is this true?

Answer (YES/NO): NO